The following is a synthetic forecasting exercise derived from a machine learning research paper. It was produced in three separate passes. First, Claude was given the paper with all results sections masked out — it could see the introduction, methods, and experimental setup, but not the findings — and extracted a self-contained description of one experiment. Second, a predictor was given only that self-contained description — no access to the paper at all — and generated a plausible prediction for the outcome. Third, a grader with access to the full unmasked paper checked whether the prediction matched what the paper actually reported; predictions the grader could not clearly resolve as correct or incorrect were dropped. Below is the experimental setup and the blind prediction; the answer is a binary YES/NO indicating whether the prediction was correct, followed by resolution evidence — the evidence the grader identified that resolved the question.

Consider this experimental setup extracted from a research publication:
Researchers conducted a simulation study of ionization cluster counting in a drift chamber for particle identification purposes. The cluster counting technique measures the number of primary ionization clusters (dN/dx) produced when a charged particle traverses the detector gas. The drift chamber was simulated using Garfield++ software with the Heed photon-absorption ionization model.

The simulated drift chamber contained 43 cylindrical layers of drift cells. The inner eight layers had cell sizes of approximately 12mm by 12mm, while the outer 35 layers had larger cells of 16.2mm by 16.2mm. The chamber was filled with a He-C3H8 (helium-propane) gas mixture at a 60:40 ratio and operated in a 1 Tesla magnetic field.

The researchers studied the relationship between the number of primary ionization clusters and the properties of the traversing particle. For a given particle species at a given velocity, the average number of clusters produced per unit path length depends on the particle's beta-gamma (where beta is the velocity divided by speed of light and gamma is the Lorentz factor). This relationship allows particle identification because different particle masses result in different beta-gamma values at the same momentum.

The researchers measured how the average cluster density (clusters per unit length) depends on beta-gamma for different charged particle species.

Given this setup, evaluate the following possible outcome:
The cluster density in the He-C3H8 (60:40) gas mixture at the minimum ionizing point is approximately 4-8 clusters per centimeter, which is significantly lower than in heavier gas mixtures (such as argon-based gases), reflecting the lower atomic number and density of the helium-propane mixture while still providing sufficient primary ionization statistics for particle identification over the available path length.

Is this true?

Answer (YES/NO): NO